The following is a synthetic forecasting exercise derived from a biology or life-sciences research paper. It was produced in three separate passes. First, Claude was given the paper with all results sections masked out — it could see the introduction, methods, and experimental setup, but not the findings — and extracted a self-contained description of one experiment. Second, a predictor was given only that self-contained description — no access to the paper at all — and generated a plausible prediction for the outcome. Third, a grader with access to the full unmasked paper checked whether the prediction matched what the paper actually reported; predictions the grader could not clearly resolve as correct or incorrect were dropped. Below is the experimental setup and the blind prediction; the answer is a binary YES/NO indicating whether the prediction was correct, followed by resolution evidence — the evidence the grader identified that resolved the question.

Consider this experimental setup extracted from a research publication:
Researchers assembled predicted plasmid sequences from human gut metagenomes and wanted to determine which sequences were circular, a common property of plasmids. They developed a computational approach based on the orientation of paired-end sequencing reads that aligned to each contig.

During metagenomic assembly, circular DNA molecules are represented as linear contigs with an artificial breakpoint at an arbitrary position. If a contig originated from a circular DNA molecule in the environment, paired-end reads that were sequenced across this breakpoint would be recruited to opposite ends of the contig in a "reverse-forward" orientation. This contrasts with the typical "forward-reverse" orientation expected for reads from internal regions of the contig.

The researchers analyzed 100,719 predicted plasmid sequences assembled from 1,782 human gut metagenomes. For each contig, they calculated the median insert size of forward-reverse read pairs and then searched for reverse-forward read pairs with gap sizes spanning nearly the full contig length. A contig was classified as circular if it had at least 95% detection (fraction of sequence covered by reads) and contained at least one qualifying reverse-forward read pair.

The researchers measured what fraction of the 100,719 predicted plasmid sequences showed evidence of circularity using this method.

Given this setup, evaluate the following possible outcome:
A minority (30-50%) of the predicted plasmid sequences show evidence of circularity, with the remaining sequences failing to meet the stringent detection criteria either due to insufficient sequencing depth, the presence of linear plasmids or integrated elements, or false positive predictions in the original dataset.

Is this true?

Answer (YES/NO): NO